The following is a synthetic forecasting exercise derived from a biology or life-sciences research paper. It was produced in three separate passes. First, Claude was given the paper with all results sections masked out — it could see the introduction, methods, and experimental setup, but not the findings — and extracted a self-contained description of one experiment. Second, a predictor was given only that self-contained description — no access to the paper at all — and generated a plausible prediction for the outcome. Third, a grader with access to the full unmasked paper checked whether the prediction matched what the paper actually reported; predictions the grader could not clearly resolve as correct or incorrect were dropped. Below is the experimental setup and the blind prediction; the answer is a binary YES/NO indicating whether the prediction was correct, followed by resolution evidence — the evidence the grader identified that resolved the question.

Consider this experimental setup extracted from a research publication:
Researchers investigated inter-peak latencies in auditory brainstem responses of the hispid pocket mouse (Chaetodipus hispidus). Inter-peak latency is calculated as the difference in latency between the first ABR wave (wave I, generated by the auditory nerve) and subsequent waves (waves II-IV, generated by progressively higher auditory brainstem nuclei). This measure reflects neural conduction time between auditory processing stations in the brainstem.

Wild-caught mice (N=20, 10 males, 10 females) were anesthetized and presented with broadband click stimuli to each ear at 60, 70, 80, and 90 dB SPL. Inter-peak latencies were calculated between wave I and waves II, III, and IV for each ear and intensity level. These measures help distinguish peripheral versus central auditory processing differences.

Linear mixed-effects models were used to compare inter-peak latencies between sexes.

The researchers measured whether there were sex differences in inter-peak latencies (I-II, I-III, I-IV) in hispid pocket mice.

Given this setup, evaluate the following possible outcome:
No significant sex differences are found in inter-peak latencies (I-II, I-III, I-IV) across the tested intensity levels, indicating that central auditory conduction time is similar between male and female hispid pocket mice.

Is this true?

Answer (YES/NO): NO